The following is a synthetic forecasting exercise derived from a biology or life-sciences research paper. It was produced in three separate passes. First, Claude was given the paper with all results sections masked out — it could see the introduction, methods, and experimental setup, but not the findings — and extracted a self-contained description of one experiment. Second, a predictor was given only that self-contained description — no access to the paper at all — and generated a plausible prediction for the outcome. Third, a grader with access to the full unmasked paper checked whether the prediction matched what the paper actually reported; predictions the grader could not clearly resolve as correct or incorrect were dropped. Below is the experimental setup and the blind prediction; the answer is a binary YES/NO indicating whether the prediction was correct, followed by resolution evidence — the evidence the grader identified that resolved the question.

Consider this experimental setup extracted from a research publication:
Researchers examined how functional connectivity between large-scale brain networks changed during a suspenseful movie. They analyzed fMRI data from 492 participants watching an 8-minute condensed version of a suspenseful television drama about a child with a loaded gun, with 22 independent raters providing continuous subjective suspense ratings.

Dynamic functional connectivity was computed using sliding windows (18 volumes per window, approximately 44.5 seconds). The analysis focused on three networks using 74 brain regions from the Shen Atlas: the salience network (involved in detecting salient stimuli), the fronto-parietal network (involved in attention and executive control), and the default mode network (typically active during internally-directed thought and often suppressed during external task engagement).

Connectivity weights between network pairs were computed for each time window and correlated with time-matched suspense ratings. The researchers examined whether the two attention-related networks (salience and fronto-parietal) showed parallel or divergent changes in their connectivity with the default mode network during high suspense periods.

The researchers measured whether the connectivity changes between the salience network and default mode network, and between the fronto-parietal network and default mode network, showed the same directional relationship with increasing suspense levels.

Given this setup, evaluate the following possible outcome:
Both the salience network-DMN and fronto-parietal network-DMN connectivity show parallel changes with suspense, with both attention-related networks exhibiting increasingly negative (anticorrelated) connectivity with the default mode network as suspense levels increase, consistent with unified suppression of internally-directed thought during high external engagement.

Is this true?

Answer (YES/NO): NO